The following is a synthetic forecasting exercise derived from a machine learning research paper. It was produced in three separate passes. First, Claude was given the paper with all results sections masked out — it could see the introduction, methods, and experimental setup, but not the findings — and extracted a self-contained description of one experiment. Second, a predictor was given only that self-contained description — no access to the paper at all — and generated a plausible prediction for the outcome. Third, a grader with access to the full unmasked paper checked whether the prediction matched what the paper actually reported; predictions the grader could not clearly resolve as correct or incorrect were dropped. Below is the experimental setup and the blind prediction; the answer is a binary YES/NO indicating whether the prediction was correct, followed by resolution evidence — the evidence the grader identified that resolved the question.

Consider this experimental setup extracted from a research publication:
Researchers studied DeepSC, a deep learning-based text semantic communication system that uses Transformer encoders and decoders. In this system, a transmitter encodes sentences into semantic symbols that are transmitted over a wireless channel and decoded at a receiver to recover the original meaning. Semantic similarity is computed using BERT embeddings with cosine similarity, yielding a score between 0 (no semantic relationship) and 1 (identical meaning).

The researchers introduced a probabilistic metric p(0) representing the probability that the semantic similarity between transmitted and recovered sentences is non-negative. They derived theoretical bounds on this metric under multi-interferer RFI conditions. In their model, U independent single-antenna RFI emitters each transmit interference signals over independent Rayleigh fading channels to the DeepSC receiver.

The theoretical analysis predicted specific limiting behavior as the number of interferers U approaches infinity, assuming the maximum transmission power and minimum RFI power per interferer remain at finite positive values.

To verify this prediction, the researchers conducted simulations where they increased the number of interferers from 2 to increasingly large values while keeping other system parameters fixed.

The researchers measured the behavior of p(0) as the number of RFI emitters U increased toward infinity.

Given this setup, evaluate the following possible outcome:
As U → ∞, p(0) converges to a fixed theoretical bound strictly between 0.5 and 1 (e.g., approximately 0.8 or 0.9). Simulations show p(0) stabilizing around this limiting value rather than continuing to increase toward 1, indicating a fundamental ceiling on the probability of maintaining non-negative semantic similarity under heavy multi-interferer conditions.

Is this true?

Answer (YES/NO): NO